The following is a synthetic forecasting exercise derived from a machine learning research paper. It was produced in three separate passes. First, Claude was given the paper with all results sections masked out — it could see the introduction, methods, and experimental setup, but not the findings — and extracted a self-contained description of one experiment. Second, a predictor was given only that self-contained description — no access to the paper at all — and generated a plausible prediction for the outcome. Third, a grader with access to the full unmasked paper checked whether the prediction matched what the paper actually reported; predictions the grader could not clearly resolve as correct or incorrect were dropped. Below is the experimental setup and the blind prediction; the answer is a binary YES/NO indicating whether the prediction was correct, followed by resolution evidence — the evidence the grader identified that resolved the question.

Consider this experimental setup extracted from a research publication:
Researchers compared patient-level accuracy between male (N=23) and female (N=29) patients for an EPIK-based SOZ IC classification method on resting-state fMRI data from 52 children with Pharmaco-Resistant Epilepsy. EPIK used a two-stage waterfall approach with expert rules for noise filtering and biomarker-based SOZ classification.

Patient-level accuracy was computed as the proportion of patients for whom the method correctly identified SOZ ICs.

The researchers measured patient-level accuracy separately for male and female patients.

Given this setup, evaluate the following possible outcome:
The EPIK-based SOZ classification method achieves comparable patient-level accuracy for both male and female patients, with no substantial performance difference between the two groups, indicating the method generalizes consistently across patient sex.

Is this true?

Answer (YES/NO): YES